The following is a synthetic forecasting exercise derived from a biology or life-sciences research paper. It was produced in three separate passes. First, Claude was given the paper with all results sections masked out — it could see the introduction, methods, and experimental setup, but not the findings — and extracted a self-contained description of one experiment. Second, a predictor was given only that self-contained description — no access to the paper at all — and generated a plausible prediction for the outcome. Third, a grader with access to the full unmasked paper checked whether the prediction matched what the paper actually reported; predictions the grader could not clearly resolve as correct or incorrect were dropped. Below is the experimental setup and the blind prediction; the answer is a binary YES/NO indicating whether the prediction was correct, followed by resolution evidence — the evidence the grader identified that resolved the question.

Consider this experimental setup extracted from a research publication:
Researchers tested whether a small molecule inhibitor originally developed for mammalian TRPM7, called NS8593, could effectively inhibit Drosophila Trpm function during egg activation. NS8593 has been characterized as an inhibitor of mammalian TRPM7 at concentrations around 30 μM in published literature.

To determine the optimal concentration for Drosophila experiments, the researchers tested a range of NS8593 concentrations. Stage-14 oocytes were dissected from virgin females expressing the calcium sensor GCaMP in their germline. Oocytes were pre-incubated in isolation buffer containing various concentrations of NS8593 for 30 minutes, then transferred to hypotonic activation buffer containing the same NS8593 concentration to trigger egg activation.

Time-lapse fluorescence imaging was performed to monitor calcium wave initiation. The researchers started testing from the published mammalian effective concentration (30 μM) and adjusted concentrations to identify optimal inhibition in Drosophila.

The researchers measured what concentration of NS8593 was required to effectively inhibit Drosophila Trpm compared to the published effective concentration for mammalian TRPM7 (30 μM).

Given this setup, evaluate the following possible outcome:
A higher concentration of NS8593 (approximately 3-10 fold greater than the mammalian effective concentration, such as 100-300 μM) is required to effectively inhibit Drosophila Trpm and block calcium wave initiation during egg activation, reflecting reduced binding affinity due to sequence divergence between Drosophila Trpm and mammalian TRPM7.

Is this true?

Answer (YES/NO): YES